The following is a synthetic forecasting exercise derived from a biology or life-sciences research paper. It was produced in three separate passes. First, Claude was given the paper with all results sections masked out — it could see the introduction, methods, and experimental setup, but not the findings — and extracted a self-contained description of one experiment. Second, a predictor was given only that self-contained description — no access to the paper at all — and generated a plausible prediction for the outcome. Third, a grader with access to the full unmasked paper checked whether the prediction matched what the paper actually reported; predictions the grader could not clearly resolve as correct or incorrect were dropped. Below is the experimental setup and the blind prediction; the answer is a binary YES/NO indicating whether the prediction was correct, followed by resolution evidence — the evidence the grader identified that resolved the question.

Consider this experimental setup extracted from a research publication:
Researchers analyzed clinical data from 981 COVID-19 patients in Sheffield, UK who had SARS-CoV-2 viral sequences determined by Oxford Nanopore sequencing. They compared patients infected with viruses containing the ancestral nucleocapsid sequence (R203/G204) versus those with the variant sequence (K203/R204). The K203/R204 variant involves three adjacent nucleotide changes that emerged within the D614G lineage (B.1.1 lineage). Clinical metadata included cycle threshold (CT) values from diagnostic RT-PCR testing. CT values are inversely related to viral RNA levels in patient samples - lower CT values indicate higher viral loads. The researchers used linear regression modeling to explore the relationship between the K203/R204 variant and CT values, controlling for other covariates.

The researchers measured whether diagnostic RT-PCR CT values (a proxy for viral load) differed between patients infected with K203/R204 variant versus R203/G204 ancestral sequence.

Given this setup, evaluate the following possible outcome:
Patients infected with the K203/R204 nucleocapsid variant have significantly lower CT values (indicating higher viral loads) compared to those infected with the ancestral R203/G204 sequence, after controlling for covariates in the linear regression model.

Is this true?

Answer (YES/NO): NO